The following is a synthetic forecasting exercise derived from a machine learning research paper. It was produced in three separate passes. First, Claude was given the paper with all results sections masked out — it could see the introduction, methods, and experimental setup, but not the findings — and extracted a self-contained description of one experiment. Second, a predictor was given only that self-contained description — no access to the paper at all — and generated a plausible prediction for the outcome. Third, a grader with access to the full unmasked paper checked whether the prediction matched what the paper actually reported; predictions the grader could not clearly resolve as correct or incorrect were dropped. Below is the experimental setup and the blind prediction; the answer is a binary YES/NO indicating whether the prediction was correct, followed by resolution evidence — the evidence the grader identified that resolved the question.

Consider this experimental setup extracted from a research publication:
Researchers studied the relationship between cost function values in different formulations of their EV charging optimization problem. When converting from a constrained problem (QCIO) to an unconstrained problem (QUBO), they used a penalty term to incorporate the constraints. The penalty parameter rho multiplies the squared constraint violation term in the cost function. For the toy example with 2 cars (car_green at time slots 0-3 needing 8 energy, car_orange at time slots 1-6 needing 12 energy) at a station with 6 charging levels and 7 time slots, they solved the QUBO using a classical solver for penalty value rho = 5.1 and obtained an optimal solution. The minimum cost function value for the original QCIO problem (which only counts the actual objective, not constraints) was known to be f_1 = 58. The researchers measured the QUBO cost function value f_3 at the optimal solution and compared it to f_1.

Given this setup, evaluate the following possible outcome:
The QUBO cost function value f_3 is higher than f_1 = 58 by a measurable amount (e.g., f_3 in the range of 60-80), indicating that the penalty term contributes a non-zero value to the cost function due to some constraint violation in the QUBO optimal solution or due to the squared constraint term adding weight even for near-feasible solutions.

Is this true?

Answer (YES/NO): NO